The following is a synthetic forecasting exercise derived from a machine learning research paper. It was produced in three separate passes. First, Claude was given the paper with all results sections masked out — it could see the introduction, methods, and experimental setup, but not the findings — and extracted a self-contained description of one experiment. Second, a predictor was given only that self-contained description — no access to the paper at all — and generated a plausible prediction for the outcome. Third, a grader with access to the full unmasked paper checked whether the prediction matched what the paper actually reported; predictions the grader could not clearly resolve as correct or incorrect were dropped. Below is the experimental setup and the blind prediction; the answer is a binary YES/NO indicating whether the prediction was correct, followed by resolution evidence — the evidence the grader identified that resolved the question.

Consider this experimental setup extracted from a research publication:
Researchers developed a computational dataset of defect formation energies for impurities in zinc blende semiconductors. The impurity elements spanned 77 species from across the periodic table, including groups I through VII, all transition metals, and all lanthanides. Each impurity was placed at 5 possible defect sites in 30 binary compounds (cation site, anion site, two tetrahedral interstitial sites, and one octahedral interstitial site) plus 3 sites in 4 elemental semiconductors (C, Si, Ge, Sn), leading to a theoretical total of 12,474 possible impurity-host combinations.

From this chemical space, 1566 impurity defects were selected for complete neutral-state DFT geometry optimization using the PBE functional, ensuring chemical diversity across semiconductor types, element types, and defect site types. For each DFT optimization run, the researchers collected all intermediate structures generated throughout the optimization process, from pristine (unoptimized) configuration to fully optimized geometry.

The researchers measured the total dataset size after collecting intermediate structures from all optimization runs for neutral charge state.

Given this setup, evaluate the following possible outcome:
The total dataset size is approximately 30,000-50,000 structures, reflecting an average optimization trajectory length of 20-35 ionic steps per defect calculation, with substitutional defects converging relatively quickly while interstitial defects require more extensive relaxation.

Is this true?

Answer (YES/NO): NO